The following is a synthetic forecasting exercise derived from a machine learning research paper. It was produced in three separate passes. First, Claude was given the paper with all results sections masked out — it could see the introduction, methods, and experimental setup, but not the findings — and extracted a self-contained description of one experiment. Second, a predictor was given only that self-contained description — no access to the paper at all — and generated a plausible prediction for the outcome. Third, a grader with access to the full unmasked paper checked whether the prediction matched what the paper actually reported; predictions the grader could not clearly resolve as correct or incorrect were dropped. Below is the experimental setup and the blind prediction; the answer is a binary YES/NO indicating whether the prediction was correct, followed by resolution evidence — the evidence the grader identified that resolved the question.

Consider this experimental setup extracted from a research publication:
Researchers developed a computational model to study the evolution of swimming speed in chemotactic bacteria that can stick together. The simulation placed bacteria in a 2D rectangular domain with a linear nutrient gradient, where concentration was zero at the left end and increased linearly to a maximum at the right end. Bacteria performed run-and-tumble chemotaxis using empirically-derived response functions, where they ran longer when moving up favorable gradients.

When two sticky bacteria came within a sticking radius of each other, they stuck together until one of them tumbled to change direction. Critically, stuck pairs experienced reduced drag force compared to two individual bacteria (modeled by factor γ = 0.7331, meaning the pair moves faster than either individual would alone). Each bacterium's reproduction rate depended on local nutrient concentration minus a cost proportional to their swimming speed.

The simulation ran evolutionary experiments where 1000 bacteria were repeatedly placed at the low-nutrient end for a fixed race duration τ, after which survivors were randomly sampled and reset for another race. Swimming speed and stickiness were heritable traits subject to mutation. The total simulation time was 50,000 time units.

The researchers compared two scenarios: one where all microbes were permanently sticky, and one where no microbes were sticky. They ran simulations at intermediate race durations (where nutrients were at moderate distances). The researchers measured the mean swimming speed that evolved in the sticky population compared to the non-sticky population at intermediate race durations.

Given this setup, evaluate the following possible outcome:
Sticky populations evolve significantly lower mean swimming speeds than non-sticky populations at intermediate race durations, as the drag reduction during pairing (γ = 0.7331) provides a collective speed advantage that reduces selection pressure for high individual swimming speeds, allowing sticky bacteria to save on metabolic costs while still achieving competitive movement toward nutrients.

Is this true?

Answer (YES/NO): NO